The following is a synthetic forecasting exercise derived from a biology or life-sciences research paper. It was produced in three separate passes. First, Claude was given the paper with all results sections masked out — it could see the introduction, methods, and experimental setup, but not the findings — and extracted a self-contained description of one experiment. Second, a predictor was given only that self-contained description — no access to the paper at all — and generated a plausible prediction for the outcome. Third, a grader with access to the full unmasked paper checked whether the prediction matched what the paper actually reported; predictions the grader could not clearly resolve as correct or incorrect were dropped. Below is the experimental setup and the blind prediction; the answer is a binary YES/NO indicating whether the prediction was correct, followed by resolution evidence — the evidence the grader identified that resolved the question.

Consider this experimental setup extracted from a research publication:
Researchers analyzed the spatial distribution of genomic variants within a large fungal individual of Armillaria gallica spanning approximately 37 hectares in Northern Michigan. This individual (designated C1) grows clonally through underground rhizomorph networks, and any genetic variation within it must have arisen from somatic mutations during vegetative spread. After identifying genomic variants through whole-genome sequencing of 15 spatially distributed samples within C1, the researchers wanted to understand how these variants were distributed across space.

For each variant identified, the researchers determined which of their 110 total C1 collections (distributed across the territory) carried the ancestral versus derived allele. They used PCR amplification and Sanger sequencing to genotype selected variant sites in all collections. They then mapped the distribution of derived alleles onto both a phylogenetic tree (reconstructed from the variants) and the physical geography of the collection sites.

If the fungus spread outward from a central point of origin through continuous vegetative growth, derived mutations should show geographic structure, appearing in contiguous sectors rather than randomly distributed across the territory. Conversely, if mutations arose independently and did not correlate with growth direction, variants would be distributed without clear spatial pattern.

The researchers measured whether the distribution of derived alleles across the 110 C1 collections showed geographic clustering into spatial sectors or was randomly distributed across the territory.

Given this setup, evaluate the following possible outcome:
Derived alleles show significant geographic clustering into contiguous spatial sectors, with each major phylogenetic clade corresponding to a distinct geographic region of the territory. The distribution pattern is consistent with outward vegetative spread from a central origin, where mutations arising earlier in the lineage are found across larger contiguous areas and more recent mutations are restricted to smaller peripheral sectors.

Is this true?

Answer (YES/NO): YES